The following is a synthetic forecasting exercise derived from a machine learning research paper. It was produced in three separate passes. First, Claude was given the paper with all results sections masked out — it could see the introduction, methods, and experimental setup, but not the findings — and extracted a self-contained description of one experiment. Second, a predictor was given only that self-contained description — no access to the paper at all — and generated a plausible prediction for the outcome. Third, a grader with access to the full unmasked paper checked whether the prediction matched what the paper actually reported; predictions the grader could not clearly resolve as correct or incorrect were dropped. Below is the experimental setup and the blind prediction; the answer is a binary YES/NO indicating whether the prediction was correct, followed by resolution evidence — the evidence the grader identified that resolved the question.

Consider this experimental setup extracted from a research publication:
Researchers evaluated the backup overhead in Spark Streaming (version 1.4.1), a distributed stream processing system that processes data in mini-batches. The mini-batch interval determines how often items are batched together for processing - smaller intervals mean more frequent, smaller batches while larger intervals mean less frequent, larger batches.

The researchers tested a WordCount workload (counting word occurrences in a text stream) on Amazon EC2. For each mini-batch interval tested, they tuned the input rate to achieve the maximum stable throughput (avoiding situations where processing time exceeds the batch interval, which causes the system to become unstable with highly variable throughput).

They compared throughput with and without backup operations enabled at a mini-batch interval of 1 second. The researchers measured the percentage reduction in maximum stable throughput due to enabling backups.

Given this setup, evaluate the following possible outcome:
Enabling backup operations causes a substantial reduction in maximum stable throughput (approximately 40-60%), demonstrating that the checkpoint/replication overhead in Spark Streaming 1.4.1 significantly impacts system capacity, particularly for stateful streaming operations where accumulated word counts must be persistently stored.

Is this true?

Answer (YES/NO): YES